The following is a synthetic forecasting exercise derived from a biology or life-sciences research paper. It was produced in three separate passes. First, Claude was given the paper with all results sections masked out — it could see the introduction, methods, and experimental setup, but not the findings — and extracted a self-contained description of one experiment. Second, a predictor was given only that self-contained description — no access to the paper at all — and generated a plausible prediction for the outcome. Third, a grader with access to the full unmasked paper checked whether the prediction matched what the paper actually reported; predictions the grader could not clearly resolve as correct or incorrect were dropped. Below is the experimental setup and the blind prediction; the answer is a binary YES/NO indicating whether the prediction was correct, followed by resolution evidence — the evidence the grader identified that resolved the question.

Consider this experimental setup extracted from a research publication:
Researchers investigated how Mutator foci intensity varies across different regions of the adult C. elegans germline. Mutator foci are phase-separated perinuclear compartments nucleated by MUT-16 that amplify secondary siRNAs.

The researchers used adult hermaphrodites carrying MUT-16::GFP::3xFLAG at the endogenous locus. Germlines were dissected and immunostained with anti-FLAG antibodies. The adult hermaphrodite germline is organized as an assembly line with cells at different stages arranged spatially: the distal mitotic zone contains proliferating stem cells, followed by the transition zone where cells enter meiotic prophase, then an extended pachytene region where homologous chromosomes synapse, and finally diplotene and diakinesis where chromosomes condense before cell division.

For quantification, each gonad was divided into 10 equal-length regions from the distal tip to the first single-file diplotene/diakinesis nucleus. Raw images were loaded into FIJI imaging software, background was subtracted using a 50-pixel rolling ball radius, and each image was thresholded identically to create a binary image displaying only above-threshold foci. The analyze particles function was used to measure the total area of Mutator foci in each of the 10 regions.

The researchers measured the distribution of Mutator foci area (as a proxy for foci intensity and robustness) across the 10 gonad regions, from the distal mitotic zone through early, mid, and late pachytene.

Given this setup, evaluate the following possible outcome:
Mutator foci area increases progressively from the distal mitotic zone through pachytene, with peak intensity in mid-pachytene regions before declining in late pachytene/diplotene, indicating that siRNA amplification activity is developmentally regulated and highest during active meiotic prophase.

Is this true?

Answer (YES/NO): NO